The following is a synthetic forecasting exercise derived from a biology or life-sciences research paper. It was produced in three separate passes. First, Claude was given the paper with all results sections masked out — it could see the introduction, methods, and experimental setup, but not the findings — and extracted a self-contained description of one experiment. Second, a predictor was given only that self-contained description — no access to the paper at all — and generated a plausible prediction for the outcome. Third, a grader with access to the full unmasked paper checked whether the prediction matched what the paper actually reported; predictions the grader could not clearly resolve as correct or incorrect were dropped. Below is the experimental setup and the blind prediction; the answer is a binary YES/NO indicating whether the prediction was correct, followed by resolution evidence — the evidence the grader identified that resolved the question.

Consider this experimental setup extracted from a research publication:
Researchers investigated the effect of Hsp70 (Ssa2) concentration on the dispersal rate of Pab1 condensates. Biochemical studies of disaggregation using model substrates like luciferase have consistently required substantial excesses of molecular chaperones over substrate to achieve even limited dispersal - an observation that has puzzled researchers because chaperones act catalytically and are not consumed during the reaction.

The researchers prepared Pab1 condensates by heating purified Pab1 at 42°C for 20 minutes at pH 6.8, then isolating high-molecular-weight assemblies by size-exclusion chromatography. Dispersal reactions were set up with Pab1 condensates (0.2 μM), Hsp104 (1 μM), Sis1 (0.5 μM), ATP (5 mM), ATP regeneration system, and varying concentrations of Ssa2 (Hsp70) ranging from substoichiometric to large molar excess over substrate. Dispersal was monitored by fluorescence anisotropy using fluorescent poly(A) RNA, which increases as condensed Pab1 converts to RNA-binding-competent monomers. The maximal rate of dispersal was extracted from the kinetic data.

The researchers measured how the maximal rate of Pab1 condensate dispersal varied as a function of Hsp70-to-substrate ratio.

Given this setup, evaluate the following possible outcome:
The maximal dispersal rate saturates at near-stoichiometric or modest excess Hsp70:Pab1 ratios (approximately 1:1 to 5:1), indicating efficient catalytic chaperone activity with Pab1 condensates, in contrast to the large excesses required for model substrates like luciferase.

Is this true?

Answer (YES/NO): NO